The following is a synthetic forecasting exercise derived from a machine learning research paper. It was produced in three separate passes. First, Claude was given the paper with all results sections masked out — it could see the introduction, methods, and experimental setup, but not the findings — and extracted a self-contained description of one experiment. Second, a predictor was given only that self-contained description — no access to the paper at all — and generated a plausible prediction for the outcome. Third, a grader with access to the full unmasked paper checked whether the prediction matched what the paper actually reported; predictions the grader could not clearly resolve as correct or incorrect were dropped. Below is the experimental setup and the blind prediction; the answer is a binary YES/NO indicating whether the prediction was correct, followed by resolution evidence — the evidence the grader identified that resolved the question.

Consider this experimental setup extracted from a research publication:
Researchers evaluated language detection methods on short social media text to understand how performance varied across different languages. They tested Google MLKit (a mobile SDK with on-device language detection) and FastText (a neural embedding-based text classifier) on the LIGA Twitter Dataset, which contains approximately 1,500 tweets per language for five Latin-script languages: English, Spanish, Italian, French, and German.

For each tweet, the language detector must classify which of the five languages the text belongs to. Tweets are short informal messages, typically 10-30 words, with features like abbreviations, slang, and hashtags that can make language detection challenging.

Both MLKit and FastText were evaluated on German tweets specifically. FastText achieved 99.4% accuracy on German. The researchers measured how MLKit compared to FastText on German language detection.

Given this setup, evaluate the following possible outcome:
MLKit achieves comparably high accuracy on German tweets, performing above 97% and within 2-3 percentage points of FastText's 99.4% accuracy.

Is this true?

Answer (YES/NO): NO